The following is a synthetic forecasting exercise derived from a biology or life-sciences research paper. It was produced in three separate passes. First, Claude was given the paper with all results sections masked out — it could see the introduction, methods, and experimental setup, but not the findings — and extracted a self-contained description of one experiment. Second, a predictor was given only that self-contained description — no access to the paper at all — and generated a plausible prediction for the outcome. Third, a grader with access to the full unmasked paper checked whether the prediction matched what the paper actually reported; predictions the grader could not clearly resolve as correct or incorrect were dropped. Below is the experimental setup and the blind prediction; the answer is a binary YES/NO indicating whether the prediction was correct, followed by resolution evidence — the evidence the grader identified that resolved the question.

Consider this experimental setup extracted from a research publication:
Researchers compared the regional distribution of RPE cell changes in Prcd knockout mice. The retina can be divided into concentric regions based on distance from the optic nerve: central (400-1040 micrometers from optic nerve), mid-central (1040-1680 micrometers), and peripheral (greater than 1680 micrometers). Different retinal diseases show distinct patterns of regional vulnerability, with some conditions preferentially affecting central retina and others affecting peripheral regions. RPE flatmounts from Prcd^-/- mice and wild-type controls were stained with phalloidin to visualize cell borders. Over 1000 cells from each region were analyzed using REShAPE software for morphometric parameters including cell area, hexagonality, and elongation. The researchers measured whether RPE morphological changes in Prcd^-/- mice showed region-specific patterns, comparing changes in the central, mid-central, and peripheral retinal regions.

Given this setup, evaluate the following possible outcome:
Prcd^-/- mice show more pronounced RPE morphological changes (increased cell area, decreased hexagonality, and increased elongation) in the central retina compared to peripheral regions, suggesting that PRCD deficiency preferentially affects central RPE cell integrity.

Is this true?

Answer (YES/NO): NO